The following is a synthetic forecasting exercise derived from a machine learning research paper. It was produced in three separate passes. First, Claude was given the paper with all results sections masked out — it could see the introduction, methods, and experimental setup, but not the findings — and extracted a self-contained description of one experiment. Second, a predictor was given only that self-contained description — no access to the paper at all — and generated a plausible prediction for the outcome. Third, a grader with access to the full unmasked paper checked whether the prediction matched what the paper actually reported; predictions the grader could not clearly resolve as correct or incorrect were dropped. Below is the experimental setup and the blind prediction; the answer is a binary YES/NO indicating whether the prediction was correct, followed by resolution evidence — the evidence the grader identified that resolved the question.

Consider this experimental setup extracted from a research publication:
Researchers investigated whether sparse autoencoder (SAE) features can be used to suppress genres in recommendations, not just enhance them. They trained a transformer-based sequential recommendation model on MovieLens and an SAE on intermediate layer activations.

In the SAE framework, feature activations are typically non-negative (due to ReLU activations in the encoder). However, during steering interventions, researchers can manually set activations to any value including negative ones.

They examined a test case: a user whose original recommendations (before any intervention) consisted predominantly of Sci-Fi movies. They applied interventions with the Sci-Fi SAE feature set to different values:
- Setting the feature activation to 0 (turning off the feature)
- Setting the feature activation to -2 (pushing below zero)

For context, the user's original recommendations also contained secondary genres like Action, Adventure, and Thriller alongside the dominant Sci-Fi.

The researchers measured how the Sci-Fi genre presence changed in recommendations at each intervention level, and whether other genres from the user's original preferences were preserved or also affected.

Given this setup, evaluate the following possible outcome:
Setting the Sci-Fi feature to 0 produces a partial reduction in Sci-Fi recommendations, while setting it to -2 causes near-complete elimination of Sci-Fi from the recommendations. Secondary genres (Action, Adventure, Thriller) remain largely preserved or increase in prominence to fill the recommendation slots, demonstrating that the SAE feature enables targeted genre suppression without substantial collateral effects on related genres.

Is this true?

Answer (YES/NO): YES